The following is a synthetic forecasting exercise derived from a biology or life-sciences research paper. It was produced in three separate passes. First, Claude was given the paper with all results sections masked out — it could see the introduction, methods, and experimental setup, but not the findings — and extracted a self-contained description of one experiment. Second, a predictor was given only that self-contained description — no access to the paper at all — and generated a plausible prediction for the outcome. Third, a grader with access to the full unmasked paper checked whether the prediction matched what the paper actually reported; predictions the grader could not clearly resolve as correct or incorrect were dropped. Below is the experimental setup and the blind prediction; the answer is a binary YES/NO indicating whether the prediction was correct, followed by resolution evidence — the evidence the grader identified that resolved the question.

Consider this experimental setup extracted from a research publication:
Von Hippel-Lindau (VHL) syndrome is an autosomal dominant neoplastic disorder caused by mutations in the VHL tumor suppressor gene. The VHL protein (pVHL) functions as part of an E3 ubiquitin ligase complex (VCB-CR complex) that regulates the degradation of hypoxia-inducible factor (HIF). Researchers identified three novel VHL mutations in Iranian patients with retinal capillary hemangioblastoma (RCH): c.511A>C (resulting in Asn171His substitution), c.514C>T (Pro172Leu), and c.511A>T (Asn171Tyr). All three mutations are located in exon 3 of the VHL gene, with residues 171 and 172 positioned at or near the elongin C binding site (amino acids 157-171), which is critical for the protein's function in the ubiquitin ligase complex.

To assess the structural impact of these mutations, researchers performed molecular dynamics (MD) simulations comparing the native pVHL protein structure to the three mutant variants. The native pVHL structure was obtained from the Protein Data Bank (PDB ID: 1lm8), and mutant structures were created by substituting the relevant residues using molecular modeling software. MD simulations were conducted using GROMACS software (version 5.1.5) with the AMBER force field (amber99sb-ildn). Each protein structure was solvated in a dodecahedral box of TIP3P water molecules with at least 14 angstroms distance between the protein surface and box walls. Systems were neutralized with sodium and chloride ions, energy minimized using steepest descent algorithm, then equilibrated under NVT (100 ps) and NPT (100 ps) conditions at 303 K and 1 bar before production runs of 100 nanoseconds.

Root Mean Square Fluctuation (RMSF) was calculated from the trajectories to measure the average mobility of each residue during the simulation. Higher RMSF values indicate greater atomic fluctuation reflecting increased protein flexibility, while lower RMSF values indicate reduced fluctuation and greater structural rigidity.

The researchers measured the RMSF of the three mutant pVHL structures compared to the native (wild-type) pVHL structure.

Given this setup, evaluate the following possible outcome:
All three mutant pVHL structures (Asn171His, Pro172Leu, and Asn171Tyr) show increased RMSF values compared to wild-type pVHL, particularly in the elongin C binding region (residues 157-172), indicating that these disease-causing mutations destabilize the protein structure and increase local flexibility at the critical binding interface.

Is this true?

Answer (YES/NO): NO